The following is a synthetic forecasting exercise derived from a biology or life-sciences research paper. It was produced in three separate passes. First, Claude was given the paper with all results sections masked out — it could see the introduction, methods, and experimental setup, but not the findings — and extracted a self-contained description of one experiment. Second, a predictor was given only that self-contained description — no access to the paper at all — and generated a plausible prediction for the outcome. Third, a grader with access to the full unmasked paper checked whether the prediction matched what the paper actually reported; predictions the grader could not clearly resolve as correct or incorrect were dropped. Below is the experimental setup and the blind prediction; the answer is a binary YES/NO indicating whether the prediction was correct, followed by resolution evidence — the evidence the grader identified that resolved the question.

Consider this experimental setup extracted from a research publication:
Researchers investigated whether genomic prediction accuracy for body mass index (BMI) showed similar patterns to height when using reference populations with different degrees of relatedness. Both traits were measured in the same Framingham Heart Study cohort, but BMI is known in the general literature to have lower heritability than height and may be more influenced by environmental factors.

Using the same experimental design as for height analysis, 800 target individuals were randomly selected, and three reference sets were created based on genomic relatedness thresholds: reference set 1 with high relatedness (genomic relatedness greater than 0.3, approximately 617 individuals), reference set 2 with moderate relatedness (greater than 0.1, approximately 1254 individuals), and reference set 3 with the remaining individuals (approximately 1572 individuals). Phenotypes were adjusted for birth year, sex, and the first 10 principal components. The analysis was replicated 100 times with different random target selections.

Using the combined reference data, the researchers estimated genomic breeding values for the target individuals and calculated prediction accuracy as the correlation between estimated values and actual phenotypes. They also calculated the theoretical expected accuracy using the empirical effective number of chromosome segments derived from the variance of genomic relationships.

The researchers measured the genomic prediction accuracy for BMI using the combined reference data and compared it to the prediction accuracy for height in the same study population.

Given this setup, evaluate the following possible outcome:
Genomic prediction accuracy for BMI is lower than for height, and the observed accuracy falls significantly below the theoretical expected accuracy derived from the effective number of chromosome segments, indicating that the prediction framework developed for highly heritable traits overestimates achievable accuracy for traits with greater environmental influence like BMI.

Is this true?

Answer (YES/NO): NO